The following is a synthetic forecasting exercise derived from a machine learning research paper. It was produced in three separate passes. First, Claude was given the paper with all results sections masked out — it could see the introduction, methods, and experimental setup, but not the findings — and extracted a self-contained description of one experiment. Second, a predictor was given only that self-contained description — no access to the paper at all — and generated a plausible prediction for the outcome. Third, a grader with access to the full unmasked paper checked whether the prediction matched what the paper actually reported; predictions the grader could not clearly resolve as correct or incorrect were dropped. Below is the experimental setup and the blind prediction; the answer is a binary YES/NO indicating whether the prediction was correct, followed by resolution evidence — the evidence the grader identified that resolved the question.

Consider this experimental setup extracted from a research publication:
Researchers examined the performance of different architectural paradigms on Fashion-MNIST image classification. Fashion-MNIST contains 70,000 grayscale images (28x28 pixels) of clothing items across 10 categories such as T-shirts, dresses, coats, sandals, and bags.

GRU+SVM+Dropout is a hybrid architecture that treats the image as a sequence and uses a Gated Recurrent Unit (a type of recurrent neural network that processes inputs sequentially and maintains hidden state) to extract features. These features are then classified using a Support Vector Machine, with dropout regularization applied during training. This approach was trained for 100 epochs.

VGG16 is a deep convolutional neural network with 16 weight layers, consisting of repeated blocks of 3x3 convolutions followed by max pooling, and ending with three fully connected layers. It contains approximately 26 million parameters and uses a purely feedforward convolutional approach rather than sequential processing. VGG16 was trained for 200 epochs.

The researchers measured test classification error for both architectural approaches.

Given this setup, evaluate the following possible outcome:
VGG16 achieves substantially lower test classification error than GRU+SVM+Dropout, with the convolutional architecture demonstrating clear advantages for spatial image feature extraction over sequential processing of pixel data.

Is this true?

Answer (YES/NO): YES